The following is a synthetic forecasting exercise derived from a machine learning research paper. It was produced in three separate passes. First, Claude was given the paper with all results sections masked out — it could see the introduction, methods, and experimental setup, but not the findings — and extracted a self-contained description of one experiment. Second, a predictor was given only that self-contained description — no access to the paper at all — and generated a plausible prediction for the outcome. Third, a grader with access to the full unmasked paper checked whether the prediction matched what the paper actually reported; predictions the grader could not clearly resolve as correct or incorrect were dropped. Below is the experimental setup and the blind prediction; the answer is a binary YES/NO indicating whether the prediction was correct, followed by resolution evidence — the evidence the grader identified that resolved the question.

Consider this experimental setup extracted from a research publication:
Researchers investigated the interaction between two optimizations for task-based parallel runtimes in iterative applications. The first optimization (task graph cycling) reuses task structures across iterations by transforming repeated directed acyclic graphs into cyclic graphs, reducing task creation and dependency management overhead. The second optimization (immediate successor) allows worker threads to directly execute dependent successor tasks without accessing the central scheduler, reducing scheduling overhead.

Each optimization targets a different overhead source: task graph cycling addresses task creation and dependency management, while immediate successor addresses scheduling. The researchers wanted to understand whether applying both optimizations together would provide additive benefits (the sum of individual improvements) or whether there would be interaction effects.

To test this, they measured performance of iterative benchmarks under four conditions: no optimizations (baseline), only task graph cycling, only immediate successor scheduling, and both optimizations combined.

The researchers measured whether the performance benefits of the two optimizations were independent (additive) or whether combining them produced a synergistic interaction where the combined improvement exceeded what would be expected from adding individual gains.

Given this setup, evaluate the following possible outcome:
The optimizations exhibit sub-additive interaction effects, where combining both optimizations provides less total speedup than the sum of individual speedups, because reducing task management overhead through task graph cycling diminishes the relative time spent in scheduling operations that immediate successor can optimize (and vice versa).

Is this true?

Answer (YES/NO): NO